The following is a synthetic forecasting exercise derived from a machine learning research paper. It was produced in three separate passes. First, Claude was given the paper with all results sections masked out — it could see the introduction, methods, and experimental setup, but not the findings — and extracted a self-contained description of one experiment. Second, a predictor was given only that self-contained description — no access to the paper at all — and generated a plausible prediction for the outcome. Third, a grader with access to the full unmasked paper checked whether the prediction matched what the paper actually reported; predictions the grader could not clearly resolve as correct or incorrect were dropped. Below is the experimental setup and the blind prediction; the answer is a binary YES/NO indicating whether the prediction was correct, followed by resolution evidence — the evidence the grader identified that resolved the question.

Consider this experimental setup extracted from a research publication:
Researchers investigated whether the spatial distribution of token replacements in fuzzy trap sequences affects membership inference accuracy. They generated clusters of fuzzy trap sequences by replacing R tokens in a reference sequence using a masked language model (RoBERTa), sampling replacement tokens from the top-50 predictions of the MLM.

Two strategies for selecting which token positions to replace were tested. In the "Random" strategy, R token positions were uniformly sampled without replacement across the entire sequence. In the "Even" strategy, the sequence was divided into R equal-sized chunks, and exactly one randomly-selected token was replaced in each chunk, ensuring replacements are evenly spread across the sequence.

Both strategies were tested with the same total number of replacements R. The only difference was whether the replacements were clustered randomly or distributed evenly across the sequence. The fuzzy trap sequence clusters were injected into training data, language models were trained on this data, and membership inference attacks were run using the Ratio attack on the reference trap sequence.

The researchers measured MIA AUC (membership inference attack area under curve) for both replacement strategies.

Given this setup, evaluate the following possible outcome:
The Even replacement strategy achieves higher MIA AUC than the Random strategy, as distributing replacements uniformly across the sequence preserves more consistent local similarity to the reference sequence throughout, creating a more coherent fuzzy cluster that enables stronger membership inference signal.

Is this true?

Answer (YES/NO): NO